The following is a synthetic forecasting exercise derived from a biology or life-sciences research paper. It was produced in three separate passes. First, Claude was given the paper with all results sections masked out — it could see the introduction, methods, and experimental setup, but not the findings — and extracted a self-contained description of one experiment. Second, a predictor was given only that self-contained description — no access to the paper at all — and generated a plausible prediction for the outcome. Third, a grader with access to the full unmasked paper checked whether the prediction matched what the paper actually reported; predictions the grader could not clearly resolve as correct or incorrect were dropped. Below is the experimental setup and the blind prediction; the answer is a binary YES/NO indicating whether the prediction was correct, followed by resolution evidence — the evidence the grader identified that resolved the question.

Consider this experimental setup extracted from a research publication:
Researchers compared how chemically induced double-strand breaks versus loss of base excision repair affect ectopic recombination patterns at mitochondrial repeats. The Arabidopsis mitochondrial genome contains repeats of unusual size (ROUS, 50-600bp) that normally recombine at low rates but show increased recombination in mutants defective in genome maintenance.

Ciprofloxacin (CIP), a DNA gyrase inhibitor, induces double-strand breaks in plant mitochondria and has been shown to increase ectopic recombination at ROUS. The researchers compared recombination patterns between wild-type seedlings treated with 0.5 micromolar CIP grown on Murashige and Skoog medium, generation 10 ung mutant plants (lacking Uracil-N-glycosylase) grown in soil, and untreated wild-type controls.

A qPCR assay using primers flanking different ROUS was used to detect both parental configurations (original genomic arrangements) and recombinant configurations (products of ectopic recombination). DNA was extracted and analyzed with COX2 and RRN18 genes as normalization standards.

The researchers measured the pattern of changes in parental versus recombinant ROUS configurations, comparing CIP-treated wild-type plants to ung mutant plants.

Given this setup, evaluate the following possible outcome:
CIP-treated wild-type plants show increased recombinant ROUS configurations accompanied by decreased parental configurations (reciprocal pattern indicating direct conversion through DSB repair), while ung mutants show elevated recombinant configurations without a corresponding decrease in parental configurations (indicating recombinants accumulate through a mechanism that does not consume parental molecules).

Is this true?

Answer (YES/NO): NO